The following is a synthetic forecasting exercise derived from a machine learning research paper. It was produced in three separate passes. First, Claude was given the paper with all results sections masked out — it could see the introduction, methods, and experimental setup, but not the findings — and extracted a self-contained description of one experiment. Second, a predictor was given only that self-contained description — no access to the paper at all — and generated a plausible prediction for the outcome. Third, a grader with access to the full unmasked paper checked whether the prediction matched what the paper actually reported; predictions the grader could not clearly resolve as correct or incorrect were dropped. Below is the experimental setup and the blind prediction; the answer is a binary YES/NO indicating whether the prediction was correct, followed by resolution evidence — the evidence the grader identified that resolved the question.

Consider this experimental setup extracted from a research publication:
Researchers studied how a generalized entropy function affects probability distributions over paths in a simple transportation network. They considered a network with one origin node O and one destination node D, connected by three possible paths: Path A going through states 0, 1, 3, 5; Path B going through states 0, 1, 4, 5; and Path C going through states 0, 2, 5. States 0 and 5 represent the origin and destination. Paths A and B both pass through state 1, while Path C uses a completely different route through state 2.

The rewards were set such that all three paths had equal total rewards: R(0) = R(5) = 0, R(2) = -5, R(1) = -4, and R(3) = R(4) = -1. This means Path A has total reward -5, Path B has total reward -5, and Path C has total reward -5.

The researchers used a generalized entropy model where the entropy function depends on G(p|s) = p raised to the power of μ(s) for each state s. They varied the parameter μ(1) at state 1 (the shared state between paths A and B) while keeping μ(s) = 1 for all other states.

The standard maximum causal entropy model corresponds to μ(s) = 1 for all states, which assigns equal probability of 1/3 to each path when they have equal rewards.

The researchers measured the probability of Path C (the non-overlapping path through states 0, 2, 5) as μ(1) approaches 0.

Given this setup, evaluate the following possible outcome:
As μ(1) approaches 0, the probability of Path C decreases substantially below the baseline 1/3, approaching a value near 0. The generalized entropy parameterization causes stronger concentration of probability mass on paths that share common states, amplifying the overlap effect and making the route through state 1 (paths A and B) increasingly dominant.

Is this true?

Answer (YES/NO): NO